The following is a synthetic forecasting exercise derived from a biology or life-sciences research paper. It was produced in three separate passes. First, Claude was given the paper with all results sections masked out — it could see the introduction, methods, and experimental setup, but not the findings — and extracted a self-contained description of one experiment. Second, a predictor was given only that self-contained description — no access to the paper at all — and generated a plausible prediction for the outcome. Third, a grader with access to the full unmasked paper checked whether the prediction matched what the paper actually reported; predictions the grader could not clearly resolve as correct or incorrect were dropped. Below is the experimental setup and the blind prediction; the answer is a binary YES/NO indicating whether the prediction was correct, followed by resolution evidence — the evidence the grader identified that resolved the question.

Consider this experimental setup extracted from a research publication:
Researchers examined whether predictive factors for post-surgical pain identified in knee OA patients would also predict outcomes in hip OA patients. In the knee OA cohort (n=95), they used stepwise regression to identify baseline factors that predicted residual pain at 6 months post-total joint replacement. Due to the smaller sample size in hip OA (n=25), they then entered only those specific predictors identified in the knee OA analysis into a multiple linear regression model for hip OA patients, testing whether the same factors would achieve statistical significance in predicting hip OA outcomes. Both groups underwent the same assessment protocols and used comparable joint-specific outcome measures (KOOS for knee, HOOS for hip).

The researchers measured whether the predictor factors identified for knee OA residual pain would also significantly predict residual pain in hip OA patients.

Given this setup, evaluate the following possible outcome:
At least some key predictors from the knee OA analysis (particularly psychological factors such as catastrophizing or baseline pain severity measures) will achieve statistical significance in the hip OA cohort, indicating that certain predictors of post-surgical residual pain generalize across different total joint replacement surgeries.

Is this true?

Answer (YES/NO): NO